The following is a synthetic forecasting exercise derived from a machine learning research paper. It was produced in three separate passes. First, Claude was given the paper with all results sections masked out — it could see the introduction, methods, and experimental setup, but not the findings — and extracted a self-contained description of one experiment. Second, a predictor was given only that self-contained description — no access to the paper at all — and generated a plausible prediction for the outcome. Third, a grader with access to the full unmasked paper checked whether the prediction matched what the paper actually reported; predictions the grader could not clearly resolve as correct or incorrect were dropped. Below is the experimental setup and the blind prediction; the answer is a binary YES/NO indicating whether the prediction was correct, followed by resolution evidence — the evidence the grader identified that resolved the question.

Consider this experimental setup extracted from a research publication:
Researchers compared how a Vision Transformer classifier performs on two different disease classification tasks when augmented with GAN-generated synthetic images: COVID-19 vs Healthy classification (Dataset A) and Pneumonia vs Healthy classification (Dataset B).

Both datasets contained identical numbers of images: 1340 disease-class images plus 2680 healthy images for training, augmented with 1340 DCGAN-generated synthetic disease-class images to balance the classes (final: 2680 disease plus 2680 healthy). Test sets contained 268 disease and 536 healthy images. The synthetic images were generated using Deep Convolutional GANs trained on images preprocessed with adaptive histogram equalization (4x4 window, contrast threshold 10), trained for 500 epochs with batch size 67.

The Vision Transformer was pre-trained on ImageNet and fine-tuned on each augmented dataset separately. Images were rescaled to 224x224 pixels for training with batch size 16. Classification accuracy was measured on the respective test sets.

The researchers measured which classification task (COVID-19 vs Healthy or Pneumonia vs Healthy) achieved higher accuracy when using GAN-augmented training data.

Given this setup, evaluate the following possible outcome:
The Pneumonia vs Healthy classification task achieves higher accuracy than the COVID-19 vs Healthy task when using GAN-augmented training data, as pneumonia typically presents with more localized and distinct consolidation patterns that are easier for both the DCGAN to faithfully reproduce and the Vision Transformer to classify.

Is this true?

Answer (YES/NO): YES